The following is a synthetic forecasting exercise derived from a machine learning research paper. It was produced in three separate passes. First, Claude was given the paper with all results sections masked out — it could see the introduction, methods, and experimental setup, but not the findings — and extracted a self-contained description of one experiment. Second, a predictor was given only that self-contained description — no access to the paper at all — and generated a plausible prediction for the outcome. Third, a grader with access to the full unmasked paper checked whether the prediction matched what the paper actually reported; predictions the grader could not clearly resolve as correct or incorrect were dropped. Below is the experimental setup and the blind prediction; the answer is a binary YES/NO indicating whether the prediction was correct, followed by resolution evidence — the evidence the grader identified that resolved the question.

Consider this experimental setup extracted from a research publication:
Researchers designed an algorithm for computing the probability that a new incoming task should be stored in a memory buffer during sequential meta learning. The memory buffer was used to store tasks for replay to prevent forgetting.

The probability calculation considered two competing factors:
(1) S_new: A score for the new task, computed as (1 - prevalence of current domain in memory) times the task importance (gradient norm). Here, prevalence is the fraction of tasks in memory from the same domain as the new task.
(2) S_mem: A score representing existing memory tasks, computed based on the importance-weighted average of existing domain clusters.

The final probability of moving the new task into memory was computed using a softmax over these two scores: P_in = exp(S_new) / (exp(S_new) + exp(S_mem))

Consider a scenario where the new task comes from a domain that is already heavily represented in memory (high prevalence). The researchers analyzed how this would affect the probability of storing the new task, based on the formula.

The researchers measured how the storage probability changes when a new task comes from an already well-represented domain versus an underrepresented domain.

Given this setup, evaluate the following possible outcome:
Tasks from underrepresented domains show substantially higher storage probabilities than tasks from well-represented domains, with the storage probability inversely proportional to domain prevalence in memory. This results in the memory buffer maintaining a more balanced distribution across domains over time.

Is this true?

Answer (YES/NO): YES